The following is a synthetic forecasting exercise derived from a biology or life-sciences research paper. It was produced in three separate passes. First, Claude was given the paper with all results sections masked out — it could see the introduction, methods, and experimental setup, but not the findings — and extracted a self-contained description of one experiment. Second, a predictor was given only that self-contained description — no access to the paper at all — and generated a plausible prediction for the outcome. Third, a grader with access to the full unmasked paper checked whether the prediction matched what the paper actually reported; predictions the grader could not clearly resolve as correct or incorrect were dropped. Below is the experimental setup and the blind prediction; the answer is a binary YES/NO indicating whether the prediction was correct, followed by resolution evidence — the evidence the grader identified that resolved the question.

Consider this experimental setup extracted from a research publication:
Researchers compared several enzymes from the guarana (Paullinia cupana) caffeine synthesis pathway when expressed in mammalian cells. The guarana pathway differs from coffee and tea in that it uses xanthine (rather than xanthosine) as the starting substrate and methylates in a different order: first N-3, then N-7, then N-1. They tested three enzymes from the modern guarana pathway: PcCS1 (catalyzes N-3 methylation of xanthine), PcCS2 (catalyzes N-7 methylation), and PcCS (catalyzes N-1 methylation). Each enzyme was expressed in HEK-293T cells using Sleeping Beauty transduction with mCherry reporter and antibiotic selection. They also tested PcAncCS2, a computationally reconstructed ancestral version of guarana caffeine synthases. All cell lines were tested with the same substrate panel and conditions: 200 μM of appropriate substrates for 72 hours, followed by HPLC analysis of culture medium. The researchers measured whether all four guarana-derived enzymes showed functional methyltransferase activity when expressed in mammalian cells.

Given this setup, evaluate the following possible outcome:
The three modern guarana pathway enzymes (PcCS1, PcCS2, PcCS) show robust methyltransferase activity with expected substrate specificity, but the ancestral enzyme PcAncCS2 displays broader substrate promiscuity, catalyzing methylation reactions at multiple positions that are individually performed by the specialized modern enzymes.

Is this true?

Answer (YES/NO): NO